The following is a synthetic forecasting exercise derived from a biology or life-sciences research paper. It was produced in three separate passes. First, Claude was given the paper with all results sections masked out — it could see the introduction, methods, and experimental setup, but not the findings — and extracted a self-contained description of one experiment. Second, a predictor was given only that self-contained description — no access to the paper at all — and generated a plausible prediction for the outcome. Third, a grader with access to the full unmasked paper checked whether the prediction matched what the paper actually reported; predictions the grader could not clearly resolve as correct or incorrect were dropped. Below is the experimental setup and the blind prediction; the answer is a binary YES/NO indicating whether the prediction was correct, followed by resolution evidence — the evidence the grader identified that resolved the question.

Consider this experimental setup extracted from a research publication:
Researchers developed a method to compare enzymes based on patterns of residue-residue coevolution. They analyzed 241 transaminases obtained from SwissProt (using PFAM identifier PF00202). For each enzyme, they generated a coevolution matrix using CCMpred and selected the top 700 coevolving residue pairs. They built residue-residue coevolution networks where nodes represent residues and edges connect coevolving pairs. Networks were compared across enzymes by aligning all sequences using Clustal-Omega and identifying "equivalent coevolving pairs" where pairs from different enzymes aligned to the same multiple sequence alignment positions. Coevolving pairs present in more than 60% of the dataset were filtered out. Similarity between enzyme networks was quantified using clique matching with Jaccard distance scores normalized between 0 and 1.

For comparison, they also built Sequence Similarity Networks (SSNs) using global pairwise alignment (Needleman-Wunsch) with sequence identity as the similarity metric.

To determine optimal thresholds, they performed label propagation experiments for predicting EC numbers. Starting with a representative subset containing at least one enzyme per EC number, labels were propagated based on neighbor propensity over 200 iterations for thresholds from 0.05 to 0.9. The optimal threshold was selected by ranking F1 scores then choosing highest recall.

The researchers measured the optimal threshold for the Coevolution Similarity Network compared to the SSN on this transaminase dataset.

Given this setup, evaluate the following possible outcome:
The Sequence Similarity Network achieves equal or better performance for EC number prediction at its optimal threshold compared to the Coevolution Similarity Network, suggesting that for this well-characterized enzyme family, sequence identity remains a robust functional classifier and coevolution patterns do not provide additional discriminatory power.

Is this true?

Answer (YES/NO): NO